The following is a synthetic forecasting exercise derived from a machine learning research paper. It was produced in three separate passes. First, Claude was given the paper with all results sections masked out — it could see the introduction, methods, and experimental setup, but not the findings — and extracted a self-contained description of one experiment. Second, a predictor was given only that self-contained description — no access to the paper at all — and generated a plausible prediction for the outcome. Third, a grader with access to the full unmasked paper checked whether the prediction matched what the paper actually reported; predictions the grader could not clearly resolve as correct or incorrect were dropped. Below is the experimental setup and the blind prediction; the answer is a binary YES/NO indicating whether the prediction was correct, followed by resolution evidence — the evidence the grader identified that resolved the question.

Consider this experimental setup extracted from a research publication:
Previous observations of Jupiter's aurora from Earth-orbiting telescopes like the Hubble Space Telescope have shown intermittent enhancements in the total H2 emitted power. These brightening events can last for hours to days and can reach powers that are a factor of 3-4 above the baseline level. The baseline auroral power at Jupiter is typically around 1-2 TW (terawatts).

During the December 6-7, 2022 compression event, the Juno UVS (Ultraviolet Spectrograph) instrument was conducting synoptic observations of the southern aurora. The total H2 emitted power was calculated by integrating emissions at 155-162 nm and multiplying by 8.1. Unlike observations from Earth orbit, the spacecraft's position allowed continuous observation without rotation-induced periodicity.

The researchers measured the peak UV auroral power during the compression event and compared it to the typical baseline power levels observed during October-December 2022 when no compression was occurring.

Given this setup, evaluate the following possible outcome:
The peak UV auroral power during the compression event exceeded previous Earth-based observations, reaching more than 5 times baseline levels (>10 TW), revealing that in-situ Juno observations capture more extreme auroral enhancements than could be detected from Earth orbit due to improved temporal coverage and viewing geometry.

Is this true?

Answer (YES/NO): YES